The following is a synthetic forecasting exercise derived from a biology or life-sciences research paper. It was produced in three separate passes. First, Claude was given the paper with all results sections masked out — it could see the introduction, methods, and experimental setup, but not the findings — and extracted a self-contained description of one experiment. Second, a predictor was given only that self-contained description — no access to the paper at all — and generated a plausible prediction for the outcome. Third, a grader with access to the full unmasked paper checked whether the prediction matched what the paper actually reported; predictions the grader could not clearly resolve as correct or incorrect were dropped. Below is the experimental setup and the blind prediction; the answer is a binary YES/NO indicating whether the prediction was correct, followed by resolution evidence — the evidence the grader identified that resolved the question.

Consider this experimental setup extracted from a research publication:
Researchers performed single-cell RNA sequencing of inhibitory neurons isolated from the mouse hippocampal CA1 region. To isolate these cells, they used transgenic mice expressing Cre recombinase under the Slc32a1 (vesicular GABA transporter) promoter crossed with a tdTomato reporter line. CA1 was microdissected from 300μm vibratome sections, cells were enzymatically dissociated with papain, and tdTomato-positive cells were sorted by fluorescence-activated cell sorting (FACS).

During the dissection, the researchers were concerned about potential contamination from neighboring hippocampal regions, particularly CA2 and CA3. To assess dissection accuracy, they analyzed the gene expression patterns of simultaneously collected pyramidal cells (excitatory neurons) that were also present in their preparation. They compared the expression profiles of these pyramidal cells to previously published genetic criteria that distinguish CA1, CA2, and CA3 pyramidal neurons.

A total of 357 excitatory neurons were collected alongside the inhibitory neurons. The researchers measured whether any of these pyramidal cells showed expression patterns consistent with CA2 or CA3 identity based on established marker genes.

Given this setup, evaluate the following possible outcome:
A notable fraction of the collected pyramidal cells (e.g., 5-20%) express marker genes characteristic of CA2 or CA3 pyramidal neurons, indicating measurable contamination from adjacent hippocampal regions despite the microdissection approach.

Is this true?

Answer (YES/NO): NO